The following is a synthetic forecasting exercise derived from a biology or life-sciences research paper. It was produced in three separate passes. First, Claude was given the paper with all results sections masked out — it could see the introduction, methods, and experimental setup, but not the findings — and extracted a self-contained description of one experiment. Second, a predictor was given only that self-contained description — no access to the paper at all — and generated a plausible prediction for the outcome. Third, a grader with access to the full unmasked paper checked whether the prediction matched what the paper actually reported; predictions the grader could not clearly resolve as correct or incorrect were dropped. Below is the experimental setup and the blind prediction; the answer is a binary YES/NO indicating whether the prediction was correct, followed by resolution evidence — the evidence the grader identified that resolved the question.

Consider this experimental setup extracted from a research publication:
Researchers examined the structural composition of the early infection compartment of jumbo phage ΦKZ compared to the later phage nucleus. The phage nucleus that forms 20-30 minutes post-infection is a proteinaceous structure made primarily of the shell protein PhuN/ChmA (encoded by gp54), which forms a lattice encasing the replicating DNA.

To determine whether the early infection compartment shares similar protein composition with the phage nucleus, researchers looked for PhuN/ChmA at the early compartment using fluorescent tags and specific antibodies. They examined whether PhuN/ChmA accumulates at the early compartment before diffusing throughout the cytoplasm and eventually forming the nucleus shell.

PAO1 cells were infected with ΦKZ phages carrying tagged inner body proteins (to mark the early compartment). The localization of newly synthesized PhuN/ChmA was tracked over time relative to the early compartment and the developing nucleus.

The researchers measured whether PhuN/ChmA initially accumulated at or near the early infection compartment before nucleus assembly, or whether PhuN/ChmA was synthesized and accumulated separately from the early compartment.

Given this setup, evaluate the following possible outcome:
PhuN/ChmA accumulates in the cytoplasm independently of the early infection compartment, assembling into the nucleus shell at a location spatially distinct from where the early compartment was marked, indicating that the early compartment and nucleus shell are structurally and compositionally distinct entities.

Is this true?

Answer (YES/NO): YES